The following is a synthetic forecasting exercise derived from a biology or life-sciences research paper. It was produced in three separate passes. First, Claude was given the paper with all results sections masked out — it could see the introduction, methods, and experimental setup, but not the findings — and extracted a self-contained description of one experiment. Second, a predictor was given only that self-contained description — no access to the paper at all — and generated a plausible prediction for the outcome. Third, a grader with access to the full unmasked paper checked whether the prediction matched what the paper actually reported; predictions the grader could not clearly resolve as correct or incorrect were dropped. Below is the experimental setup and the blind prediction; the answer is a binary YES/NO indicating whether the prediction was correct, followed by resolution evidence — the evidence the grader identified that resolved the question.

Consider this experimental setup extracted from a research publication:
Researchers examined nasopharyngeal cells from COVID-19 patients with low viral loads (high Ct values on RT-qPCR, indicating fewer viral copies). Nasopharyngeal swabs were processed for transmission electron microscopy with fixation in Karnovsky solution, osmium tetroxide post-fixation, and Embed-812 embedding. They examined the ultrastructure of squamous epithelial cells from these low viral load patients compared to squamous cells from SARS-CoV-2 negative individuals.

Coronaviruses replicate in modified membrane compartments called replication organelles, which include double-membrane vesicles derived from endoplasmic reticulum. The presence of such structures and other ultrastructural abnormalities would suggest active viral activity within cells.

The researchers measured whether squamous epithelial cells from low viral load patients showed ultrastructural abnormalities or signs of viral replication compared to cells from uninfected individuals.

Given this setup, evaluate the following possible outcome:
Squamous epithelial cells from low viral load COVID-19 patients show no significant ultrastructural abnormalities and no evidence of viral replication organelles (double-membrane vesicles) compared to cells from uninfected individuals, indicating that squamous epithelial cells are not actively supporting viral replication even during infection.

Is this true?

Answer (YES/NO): YES